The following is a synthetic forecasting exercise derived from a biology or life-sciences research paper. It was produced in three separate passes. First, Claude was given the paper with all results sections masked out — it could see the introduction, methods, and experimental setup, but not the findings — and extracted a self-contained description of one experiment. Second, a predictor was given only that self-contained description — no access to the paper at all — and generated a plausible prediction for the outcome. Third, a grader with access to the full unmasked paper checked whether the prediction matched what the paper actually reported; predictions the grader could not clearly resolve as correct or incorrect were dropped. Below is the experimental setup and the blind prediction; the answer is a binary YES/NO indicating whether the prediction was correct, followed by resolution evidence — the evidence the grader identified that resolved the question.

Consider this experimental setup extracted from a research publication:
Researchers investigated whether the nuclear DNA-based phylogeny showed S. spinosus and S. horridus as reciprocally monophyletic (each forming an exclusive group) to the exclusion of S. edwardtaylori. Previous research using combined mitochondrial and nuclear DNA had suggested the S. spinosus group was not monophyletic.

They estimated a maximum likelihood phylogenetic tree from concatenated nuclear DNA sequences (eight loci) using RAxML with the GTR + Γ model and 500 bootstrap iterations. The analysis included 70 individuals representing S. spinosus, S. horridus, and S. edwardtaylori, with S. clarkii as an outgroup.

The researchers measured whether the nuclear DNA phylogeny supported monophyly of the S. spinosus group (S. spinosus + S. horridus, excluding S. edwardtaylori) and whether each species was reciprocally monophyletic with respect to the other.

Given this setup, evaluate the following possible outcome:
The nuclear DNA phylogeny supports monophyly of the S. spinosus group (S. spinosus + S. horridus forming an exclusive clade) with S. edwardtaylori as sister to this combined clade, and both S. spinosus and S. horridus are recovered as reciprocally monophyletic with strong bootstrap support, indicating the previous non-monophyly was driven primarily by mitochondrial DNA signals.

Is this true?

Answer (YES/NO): YES